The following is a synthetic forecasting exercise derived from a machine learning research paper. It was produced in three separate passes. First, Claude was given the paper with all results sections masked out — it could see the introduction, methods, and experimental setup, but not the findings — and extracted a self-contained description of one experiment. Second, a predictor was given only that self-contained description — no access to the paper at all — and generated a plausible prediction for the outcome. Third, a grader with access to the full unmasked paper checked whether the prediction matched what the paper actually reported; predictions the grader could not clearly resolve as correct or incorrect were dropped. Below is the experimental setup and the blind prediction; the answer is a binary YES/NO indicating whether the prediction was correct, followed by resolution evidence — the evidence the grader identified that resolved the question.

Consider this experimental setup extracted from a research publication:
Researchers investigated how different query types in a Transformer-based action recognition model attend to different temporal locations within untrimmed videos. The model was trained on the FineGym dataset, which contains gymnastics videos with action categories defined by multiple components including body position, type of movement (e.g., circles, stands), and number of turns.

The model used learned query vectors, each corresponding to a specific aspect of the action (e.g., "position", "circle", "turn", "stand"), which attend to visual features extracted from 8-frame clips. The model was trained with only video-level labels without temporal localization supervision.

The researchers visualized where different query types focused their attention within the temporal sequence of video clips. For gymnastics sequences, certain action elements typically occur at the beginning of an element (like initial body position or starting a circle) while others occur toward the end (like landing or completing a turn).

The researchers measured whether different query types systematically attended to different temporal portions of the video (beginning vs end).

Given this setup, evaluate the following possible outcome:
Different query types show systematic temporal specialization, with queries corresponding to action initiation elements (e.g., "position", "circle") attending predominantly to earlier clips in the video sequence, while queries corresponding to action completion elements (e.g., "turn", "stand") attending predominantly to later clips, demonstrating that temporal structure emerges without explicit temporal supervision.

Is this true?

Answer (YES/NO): YES